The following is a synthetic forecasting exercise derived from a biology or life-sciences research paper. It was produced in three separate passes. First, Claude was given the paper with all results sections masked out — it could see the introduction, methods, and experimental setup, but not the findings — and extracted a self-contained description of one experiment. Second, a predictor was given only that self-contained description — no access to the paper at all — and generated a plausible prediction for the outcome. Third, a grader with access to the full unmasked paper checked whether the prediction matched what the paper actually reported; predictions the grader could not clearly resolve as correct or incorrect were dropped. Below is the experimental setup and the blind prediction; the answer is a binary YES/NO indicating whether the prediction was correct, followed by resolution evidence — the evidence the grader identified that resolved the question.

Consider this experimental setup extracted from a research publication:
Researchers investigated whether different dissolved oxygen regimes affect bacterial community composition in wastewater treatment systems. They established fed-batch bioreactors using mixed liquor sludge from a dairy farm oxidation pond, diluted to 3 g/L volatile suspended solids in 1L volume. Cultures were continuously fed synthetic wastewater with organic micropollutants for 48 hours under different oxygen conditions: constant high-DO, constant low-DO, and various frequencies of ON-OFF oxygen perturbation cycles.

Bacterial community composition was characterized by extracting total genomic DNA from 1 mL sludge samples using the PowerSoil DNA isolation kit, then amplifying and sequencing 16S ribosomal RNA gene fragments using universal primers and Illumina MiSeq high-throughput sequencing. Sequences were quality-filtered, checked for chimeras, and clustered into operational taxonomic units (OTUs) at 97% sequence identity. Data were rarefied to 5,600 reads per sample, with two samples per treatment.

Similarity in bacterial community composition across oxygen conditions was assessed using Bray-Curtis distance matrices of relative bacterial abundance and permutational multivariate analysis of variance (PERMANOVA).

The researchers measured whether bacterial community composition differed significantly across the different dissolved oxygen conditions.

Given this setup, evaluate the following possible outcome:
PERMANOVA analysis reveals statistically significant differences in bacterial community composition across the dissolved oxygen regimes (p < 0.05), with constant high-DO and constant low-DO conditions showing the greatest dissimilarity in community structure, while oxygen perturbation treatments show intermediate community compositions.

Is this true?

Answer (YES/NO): NO